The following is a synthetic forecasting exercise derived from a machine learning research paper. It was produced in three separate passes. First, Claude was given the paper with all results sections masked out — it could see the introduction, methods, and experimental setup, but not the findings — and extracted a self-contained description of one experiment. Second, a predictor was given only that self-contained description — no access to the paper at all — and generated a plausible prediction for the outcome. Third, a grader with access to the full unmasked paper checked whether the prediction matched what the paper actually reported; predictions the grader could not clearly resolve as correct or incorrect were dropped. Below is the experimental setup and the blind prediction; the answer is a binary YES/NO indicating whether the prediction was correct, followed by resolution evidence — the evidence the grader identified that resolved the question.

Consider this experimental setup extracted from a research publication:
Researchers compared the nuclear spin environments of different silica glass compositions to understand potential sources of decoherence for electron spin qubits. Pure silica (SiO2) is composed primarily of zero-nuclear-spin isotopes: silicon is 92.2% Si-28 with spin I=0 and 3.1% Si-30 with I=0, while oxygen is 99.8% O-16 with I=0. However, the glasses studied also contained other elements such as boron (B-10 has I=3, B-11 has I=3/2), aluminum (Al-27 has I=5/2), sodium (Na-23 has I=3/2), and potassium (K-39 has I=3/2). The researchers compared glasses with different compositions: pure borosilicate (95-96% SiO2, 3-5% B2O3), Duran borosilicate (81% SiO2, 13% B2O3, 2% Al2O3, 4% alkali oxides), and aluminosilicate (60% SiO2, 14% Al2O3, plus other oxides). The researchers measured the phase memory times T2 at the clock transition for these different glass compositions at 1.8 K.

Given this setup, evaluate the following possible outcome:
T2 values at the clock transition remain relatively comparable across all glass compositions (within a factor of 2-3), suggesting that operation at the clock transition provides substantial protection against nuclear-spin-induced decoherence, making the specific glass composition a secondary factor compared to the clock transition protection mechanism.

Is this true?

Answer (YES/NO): NO